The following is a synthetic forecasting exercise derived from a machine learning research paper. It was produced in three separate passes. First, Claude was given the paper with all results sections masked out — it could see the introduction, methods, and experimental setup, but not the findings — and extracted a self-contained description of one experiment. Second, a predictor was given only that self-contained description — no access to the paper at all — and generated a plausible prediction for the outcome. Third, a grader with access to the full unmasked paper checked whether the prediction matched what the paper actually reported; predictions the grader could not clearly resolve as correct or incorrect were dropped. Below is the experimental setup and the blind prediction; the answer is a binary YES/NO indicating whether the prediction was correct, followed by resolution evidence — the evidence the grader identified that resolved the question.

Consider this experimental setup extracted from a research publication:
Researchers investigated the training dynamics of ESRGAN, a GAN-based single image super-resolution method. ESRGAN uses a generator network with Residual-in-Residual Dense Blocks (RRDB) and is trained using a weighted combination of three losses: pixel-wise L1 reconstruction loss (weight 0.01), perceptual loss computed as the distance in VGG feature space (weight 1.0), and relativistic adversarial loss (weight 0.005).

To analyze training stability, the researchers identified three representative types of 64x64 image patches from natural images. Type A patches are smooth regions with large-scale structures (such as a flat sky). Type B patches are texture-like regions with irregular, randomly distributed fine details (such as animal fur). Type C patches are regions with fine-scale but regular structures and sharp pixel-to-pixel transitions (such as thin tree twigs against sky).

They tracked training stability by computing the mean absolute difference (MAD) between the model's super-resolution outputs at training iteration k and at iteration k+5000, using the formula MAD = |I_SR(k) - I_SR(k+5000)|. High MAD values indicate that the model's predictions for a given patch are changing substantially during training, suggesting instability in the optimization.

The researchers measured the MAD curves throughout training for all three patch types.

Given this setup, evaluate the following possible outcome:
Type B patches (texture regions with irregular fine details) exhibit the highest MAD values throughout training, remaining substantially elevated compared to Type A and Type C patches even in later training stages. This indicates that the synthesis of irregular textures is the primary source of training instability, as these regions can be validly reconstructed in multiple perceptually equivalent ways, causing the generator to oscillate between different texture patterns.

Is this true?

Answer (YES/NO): NO